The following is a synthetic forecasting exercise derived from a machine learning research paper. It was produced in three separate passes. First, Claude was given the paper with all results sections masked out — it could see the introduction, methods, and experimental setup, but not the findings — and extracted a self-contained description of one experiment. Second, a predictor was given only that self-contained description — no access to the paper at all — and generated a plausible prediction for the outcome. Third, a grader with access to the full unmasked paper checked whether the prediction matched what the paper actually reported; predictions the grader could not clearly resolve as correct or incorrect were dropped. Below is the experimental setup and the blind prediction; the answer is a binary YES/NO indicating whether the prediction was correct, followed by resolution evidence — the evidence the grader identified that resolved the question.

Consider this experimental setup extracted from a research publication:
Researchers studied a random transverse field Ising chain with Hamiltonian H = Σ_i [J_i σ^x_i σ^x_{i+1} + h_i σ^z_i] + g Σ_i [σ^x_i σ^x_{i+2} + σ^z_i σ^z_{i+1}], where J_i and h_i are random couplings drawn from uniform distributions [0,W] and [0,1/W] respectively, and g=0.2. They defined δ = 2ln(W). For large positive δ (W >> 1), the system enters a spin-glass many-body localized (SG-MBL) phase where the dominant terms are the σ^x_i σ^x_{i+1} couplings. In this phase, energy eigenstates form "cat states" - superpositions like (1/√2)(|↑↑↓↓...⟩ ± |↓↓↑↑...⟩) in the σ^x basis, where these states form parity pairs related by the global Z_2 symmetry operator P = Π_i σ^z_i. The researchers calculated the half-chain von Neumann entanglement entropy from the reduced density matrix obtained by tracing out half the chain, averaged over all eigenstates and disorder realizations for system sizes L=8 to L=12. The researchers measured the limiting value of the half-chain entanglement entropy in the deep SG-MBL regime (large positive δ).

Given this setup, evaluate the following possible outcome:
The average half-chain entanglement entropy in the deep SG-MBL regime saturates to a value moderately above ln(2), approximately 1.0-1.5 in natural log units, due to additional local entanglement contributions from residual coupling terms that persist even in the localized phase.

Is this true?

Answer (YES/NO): NO